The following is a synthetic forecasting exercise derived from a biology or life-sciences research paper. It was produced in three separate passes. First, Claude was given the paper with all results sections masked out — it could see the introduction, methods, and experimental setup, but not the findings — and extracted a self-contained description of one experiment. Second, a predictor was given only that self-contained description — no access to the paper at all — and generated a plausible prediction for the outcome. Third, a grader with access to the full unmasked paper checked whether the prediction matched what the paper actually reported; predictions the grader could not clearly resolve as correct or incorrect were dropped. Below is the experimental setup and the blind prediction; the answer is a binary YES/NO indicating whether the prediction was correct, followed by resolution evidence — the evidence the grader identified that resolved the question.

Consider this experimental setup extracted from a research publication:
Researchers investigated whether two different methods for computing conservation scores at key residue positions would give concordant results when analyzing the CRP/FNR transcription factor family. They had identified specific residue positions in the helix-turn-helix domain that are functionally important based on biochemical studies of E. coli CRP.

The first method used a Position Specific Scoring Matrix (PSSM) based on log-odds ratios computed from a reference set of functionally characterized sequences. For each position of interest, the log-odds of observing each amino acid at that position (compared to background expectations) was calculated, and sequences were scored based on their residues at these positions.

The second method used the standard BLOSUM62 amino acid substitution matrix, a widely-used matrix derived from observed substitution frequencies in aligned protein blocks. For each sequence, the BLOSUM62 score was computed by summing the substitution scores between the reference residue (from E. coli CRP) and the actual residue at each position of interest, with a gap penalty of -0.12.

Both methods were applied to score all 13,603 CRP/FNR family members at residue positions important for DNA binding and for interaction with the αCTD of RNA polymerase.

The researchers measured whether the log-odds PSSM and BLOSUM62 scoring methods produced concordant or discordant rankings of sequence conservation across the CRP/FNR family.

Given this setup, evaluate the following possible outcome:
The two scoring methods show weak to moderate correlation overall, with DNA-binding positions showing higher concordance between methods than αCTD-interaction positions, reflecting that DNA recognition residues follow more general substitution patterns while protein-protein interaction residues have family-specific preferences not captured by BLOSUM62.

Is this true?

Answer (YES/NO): NO